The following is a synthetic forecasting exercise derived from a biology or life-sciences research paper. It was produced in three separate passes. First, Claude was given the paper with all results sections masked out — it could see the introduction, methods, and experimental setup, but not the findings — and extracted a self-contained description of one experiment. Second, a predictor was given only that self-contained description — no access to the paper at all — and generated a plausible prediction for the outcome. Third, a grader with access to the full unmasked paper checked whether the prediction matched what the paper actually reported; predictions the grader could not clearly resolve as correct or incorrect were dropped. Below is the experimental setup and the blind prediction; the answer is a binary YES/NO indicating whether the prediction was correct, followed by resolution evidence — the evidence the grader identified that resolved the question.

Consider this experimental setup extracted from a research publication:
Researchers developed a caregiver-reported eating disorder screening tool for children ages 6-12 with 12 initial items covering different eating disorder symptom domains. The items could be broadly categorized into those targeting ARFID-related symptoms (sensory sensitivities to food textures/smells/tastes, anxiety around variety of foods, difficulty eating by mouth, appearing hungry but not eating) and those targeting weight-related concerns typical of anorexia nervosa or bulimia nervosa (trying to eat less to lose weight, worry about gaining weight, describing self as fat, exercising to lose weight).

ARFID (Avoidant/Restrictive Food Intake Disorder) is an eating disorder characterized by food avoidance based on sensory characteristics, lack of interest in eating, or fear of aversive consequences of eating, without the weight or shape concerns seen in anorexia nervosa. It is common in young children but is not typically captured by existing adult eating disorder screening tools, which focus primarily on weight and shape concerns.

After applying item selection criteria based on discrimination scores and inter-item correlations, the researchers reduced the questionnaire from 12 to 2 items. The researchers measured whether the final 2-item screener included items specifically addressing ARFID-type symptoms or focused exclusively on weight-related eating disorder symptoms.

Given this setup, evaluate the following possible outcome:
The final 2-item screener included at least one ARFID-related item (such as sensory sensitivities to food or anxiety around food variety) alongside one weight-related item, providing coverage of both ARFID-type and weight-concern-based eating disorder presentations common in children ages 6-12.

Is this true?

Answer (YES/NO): NO